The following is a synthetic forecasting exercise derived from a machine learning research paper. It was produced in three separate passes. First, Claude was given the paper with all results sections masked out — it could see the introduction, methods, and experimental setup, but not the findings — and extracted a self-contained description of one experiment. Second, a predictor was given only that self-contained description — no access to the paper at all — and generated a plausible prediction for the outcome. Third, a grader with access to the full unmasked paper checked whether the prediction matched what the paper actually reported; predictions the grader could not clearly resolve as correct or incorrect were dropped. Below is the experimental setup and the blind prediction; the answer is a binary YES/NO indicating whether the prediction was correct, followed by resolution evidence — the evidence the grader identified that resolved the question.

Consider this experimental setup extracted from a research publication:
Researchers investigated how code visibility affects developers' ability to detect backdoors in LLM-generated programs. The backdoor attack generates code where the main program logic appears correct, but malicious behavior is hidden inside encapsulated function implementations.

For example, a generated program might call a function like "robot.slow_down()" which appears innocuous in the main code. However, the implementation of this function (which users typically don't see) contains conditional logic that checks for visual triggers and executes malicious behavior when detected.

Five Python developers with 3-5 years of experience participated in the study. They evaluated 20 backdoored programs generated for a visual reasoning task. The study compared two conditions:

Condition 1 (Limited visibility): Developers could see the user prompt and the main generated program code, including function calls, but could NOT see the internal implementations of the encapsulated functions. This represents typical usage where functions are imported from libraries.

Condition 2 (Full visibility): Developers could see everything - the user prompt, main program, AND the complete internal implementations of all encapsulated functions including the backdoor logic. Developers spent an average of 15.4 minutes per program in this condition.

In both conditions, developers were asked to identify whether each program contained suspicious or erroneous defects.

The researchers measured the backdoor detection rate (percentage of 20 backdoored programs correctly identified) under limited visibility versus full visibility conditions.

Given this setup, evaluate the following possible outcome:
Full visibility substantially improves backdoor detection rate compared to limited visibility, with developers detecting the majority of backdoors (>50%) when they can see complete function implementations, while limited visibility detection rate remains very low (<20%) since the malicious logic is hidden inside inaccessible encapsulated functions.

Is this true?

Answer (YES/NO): YES